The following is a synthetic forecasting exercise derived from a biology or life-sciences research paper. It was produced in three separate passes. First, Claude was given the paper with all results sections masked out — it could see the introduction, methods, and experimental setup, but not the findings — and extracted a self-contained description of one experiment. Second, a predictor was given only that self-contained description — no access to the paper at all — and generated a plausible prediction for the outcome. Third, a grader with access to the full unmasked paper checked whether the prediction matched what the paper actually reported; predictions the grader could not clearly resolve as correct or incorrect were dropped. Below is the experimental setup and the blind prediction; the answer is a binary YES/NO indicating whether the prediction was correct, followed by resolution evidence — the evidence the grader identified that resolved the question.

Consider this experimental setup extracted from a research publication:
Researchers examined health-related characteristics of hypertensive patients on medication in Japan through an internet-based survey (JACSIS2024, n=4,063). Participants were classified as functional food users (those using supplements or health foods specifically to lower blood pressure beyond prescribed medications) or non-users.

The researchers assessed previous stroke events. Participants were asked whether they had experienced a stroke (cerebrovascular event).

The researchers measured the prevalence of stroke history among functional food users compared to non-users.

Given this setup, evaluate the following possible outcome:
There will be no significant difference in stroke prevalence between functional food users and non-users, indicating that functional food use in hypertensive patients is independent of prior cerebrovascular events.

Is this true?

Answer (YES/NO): NO